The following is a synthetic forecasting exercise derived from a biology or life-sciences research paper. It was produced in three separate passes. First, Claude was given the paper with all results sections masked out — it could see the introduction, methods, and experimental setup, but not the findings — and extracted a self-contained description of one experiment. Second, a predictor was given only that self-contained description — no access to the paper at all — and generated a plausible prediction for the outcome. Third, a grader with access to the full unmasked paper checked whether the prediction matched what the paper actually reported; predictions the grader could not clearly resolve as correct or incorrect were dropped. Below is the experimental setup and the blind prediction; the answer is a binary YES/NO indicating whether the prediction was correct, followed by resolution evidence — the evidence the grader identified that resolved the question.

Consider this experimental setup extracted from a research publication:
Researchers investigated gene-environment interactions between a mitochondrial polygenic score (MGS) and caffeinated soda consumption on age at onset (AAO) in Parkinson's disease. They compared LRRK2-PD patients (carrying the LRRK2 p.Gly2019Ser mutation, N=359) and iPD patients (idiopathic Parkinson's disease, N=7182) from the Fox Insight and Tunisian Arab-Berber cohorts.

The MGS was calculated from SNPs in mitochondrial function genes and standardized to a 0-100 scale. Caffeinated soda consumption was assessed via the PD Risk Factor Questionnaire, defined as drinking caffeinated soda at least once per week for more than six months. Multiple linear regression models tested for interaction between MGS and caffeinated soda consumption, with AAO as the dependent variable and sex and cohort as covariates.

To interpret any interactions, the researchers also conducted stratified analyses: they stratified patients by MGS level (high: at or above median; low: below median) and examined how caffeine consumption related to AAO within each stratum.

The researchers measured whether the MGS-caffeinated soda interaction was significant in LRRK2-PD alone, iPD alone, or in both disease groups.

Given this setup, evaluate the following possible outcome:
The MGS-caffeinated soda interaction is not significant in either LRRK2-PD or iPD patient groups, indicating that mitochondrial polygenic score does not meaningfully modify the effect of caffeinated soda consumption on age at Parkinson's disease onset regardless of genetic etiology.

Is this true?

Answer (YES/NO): NO